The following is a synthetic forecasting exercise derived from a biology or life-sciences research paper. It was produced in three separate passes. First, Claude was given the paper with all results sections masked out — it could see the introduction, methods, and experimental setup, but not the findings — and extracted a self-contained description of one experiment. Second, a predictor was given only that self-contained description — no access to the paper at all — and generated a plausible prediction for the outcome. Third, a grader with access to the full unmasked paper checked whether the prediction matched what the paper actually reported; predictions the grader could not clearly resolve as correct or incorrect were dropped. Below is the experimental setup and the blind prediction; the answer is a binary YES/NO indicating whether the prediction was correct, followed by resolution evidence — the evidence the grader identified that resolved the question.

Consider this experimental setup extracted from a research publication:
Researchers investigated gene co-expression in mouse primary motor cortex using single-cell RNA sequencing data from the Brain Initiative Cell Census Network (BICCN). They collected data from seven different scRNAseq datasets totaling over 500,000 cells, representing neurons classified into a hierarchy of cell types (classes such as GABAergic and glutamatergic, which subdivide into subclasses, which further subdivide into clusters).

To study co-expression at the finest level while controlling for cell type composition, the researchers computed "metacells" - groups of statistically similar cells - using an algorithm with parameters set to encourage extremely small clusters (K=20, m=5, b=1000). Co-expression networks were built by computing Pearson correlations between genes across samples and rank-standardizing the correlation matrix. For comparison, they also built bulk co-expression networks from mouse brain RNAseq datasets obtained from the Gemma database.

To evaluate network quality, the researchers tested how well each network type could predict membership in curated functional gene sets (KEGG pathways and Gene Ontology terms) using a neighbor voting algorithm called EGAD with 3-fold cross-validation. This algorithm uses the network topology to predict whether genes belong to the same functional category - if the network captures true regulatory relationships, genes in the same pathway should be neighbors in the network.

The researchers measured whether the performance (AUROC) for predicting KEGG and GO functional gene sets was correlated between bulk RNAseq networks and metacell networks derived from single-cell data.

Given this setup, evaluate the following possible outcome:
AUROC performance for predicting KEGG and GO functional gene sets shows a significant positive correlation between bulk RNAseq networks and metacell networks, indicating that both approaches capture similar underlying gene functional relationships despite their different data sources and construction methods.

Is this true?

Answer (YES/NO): YES